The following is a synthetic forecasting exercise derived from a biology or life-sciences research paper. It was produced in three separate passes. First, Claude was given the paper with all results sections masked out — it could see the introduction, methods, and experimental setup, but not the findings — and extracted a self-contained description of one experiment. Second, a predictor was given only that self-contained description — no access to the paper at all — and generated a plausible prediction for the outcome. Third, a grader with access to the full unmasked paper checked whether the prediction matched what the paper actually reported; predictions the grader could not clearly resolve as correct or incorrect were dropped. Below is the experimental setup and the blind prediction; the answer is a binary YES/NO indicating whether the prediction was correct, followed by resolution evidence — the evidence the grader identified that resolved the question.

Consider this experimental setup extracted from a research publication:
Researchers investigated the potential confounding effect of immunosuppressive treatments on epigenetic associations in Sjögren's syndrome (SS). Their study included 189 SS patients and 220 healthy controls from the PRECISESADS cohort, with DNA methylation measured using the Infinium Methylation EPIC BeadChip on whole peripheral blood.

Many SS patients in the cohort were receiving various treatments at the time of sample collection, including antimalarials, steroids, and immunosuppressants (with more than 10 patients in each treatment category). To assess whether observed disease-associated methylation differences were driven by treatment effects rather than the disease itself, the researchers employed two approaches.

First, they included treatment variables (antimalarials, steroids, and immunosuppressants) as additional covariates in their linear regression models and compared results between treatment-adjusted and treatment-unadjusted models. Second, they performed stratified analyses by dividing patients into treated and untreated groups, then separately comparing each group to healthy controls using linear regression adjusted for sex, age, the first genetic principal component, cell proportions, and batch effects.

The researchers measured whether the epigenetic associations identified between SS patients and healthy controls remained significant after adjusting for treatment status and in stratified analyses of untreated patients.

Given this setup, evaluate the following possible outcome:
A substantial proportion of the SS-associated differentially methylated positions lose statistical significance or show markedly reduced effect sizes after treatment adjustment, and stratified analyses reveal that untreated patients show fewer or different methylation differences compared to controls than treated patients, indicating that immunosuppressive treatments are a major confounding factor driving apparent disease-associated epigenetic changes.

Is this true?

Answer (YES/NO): NO